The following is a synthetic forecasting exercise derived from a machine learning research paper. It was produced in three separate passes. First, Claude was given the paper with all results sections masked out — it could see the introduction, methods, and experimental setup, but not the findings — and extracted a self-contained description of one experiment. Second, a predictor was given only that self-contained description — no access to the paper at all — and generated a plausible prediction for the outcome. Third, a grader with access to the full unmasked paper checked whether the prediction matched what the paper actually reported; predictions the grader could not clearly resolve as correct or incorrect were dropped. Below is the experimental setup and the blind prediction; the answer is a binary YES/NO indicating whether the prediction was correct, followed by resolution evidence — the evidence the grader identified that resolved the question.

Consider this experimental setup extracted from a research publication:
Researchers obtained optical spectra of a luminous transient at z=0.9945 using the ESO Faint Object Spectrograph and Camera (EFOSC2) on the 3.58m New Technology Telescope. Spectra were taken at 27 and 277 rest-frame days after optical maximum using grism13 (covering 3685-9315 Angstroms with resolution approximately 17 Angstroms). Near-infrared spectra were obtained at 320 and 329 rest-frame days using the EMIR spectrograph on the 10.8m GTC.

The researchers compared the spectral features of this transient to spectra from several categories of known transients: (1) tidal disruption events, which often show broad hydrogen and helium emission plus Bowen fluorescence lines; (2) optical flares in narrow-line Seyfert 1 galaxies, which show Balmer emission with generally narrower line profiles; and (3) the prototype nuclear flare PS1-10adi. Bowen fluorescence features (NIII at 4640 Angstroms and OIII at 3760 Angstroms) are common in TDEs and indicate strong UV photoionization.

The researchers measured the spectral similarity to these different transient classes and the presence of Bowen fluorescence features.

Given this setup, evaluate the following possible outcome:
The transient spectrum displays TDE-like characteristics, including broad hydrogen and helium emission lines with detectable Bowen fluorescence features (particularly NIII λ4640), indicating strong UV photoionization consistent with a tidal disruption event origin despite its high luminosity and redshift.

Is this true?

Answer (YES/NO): NO